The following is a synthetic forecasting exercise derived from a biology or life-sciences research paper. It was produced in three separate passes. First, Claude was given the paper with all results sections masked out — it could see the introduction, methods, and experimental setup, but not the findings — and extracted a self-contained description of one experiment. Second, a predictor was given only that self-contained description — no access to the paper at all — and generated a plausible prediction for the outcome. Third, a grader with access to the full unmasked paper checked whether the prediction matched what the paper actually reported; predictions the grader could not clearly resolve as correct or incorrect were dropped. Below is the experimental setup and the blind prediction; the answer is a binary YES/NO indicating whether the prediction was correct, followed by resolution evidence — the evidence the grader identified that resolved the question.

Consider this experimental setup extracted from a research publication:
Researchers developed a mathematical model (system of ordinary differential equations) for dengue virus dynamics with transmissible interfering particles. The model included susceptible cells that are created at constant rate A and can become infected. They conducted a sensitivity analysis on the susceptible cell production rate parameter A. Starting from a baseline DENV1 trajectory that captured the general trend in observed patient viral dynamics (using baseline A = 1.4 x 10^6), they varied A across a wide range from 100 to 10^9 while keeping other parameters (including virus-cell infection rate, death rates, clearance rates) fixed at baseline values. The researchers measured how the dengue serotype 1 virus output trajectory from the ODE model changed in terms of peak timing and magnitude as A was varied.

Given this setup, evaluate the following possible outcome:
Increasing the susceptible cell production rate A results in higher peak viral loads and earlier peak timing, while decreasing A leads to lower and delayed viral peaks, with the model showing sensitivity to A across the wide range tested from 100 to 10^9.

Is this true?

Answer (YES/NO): NO